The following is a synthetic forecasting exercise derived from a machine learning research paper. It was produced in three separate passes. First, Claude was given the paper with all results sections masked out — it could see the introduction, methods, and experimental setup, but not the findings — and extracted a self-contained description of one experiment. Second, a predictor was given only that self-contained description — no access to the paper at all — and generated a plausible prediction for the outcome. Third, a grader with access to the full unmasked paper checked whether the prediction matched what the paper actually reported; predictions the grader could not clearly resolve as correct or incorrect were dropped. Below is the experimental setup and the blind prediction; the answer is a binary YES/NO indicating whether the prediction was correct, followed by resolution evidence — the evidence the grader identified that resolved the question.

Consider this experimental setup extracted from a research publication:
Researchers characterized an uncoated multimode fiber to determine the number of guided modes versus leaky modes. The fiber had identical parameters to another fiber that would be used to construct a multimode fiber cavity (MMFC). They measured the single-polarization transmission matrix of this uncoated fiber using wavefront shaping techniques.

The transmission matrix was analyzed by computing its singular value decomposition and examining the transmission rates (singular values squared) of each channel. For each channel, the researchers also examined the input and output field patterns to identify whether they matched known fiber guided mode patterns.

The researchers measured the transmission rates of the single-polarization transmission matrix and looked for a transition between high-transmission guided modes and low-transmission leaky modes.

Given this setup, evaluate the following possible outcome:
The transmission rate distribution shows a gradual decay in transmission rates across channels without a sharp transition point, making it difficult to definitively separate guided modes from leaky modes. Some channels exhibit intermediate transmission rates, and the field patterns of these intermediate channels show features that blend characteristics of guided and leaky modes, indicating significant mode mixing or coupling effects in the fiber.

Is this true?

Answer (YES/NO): NO